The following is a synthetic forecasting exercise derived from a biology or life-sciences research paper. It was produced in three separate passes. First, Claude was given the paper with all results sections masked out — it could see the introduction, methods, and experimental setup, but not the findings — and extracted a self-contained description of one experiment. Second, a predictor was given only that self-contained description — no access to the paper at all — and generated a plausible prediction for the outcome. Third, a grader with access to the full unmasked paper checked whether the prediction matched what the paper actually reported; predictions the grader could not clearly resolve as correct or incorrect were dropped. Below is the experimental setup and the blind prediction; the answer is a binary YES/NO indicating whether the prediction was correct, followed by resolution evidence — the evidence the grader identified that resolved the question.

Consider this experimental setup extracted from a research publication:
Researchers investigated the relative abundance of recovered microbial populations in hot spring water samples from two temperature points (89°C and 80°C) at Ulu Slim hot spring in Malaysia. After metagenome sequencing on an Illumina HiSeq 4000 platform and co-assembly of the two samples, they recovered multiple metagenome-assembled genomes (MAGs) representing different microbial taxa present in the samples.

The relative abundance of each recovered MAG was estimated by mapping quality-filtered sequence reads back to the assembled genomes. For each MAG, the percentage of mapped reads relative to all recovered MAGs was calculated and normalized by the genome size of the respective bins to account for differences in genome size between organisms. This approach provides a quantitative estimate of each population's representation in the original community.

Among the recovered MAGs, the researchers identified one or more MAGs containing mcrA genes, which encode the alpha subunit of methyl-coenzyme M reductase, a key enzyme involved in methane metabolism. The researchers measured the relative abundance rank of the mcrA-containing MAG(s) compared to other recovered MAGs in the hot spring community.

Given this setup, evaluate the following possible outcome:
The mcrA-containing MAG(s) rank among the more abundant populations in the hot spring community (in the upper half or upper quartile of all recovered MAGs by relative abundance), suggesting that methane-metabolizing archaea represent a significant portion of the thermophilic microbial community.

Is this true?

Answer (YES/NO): NO